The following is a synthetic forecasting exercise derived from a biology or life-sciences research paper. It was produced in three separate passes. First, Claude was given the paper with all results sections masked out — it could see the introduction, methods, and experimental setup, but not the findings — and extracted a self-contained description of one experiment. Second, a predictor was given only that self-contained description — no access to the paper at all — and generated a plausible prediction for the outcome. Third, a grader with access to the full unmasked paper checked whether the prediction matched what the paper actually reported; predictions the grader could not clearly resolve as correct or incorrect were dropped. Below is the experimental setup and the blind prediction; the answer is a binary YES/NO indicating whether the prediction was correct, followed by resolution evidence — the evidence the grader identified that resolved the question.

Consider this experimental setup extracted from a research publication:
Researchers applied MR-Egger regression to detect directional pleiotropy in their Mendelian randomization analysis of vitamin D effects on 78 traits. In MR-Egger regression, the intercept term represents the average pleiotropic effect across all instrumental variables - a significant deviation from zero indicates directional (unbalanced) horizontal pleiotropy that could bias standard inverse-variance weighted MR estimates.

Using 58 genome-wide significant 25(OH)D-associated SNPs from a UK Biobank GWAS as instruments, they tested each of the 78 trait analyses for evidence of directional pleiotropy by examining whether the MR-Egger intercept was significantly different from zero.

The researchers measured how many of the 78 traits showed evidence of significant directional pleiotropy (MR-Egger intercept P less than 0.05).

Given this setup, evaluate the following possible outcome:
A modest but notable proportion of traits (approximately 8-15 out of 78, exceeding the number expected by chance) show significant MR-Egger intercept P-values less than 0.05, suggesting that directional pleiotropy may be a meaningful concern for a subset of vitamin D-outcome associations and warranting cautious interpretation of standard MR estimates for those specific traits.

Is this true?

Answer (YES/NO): NO